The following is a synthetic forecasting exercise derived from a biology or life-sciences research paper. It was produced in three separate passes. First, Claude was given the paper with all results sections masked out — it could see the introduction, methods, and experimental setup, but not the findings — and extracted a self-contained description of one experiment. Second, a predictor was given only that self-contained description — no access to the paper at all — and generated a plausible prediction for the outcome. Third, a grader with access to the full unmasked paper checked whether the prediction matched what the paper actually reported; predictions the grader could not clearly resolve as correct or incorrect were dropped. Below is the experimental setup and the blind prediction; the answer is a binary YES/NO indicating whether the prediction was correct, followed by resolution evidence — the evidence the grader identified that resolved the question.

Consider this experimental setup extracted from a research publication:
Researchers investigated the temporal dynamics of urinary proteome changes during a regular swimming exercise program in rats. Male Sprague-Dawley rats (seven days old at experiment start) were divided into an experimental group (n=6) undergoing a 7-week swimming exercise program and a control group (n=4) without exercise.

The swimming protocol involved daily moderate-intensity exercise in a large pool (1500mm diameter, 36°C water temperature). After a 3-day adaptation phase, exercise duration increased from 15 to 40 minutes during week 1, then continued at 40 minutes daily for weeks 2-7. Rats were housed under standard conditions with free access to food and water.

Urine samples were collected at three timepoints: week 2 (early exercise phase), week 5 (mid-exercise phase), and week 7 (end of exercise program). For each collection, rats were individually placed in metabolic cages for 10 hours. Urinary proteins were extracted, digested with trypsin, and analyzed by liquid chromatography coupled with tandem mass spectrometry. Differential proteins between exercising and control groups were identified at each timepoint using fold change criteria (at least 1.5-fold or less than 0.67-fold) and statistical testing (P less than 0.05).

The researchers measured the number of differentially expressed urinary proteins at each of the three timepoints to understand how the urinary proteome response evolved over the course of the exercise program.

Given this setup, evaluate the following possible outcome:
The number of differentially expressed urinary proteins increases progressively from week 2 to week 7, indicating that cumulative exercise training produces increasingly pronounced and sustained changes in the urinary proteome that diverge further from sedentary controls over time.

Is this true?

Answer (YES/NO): NO